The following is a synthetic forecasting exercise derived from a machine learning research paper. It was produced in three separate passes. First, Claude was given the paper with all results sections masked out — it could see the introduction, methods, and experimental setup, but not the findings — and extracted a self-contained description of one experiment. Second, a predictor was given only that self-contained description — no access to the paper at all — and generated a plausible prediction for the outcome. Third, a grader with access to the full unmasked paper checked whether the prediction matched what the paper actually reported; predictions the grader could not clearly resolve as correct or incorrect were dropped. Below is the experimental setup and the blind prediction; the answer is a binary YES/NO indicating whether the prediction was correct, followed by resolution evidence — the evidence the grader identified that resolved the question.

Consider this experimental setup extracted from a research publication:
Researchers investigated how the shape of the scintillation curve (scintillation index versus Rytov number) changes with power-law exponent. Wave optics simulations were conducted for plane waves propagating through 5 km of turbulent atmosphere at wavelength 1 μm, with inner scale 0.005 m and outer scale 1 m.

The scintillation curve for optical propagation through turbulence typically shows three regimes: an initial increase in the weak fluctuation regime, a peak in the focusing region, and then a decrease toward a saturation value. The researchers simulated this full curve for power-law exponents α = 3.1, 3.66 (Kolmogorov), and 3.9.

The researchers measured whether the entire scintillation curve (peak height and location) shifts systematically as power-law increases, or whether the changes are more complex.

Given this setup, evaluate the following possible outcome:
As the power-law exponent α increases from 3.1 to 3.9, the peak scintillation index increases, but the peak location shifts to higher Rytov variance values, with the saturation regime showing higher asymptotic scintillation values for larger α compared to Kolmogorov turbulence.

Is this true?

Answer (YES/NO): YES